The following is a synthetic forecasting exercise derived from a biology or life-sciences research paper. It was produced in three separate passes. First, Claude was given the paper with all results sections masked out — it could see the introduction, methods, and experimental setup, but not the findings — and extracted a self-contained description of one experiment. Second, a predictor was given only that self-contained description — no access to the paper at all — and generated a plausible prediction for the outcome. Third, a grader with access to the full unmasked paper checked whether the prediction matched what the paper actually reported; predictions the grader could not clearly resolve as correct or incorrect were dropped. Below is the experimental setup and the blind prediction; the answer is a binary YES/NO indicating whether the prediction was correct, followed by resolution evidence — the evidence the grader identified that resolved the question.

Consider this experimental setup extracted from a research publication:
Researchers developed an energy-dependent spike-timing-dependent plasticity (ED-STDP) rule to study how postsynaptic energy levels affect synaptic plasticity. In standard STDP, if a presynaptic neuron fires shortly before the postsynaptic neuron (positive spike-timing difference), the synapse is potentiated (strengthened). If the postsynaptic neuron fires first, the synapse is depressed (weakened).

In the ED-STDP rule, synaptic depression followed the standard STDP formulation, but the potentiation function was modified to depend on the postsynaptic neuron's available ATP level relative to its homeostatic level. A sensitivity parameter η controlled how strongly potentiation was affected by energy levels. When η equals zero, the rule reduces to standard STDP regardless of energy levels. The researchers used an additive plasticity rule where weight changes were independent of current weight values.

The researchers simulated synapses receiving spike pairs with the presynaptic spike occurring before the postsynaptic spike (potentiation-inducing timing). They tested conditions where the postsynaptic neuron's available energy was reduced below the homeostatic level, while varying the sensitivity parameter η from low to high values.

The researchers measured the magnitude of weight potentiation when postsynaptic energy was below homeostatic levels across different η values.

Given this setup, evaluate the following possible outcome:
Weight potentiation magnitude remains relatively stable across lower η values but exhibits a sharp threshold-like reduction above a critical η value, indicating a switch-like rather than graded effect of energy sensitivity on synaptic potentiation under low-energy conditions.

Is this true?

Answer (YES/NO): NO